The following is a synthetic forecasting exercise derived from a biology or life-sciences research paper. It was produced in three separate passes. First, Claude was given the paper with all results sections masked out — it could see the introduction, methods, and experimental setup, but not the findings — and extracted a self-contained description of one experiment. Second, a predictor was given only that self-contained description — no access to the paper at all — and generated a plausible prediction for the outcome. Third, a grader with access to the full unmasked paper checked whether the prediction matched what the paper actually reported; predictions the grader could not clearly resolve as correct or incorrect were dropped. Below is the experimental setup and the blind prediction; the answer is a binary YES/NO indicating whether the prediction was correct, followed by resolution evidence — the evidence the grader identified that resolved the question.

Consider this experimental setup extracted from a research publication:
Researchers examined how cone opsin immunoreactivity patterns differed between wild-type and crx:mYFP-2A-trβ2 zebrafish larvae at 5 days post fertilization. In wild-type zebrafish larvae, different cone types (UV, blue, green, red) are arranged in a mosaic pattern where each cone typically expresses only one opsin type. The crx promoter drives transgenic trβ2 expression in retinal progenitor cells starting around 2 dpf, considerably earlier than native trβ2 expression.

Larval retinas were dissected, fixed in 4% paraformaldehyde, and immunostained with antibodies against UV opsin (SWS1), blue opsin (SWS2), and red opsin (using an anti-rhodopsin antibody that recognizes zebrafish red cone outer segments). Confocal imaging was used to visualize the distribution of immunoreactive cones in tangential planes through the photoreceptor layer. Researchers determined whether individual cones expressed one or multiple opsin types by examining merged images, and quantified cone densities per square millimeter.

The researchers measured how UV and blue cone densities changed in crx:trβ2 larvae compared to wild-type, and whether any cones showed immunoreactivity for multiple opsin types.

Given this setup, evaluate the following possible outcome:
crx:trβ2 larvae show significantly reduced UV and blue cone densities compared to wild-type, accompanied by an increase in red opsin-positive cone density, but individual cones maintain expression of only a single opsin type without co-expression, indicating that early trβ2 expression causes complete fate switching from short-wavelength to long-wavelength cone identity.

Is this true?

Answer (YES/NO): NO